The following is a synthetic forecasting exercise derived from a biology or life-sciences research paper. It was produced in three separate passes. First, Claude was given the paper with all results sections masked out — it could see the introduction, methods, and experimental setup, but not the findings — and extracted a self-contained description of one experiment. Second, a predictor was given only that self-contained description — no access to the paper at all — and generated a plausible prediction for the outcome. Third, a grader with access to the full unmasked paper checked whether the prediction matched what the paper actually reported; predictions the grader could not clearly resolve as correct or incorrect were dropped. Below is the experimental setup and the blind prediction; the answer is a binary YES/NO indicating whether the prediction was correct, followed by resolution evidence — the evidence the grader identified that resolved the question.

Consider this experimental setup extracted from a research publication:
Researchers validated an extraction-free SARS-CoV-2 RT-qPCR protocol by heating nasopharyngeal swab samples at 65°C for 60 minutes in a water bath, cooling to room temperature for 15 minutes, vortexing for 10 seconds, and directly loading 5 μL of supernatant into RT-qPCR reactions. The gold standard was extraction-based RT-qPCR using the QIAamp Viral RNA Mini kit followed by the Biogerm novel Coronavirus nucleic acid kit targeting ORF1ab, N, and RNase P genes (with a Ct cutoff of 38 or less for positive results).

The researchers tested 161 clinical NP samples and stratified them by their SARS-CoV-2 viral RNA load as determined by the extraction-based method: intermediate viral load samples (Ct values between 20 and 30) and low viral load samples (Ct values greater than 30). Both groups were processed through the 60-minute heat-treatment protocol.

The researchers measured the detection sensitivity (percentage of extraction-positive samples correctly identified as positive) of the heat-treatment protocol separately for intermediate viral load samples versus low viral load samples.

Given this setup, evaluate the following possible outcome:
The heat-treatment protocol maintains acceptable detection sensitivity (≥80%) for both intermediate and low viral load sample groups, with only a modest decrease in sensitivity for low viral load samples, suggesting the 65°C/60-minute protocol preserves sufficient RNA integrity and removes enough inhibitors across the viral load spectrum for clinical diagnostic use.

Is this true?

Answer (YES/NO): NO